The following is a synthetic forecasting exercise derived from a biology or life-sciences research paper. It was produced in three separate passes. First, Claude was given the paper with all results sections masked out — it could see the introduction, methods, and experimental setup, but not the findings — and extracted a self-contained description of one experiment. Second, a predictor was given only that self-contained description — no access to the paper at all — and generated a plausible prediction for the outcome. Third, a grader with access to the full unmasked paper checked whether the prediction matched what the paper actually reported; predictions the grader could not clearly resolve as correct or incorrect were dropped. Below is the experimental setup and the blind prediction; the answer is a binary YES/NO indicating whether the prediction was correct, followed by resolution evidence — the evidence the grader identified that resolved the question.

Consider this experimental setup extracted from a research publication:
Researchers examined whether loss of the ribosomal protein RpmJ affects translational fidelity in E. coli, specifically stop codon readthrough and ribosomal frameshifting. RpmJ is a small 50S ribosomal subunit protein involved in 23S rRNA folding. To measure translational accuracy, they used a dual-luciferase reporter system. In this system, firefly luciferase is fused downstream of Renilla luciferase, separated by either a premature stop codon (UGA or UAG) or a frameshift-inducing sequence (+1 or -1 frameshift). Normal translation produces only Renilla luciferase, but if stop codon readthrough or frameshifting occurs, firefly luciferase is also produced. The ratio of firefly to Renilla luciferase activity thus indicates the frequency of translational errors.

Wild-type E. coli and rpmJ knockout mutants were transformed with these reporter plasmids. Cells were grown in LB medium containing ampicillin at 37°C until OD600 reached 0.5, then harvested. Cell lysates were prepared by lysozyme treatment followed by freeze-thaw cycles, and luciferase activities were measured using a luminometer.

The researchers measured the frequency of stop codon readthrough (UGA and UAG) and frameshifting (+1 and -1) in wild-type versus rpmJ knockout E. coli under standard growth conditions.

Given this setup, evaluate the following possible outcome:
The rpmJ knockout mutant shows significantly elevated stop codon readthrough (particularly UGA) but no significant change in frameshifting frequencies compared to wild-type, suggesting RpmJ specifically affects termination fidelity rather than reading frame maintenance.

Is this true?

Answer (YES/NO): NO